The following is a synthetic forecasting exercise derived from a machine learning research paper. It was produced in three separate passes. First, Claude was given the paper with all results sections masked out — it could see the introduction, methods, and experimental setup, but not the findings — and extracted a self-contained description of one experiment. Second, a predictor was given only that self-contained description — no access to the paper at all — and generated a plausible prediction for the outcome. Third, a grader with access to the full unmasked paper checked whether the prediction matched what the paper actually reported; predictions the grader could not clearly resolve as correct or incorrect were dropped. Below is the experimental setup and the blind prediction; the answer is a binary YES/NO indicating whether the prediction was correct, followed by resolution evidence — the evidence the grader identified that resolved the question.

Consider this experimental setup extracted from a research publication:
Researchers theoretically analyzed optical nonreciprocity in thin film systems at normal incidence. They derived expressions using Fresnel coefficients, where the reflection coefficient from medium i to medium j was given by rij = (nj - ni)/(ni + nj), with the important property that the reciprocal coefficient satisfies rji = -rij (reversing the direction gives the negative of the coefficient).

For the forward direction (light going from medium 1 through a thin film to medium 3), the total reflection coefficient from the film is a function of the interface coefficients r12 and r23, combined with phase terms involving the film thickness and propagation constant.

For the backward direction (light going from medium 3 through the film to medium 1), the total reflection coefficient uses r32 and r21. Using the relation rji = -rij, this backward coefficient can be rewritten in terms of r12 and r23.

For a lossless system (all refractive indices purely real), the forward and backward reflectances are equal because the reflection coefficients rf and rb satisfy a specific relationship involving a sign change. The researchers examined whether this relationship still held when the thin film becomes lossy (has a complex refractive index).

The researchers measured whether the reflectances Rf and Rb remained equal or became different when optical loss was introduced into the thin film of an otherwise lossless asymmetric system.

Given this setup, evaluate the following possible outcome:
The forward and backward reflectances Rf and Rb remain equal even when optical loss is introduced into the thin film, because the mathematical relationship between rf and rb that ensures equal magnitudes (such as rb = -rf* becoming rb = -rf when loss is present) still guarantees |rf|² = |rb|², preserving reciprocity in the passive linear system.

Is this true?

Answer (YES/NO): NO